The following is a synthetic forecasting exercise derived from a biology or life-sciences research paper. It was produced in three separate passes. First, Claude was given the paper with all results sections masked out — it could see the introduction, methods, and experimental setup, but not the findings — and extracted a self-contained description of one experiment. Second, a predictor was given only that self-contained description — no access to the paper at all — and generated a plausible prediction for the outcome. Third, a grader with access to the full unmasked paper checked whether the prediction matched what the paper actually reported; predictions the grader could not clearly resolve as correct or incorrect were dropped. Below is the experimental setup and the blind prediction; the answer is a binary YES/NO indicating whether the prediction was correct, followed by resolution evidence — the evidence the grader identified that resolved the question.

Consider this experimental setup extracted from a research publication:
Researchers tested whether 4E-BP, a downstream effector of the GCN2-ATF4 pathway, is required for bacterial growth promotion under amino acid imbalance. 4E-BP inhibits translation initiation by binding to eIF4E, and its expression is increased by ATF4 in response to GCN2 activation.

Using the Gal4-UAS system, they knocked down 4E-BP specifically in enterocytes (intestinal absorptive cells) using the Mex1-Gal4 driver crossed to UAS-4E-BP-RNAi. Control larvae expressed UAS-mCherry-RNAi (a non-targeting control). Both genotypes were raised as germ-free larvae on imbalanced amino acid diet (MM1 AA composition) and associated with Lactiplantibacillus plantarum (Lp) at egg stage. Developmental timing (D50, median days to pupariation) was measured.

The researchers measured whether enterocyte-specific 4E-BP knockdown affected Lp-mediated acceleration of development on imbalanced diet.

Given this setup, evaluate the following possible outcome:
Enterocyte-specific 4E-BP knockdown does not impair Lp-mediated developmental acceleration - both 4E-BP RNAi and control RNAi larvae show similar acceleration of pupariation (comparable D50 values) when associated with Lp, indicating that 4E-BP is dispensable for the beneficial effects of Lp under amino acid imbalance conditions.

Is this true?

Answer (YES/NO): YES